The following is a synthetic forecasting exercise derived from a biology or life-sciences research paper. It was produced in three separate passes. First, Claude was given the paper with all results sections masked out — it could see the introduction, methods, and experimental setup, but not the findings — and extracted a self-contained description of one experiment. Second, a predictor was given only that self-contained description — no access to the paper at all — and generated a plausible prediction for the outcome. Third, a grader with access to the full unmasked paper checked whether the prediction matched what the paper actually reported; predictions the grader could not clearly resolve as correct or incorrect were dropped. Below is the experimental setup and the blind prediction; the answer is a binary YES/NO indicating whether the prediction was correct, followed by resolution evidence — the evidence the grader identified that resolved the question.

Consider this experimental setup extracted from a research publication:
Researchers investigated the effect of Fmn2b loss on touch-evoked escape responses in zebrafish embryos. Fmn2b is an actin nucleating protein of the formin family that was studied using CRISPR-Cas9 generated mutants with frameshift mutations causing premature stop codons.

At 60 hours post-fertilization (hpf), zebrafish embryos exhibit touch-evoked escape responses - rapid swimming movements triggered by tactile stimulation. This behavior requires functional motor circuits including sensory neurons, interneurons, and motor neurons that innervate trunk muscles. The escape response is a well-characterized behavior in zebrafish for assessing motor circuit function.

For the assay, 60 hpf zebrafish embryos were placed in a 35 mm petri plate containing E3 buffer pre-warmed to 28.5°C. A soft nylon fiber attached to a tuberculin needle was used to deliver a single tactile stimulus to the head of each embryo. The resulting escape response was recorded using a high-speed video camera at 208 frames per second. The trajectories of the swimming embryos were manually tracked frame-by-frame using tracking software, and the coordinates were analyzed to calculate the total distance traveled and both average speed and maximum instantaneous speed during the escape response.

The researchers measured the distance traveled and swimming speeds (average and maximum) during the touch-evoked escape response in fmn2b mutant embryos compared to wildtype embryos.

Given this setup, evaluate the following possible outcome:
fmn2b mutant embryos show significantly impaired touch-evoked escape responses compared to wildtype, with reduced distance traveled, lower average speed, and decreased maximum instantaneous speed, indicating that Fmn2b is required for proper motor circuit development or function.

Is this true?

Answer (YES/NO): NO